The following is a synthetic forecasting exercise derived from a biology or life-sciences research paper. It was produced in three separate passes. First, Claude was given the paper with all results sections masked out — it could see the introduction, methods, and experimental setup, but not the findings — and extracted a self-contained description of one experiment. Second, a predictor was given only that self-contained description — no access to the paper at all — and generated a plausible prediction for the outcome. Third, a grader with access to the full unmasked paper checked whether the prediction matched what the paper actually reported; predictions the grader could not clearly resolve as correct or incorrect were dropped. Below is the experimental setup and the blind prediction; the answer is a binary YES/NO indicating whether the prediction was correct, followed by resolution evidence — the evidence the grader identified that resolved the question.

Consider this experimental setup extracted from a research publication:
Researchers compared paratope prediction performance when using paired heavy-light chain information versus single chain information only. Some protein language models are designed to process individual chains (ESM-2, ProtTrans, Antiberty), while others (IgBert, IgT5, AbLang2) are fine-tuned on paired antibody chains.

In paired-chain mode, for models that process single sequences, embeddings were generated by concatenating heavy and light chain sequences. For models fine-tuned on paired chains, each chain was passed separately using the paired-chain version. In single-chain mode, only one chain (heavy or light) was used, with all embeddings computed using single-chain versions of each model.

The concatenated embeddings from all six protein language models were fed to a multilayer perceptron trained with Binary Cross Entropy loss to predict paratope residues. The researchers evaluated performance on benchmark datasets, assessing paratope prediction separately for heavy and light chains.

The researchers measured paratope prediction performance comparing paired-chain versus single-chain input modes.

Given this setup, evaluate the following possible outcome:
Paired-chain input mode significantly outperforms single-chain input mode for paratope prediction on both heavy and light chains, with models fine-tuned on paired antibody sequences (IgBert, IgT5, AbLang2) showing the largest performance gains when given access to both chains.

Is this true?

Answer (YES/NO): NO